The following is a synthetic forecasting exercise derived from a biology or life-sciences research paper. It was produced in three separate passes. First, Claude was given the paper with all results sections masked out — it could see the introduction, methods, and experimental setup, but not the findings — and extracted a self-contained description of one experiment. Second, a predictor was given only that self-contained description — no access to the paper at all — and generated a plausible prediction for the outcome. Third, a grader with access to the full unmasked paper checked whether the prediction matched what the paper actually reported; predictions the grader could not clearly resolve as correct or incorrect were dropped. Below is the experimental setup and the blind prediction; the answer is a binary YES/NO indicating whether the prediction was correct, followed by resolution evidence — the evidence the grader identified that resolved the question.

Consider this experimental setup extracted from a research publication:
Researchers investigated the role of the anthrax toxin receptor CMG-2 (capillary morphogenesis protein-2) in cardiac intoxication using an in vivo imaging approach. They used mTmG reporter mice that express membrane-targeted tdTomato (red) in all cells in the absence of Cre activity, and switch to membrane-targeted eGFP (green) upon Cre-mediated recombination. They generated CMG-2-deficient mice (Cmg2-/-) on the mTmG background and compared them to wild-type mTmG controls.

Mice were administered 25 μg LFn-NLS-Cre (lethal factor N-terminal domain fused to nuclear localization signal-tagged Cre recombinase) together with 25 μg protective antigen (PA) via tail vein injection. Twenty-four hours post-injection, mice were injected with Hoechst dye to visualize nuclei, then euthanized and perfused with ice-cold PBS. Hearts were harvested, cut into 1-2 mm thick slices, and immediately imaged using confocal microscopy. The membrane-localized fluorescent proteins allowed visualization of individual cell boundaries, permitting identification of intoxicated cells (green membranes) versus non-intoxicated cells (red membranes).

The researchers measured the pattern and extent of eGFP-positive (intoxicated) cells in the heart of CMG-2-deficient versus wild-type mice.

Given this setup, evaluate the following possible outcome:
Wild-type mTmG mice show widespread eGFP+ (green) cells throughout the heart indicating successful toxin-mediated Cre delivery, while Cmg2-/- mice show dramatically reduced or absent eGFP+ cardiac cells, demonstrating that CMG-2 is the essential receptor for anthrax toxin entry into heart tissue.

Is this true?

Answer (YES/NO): YES